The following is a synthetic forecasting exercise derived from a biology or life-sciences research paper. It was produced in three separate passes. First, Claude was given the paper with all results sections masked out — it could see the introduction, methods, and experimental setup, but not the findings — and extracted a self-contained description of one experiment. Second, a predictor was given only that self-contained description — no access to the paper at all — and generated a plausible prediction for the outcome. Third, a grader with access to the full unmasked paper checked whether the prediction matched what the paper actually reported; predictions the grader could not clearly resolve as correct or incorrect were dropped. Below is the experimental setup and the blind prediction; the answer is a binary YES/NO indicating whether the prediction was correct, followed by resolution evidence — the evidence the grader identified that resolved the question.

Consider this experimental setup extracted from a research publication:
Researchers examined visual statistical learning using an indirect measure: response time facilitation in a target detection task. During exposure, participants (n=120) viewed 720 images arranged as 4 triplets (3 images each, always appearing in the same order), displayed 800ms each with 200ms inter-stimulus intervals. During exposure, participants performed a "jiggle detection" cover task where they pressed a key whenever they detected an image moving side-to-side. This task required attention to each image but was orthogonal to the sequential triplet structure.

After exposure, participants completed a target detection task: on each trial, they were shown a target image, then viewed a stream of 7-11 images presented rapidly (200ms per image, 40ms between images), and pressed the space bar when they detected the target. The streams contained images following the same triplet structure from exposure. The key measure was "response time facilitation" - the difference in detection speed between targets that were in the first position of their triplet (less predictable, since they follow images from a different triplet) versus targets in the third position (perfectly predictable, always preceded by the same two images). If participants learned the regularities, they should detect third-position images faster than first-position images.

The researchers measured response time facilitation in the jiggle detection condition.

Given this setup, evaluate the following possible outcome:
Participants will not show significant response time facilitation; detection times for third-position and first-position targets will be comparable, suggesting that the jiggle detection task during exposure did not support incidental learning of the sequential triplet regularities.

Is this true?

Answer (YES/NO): YES